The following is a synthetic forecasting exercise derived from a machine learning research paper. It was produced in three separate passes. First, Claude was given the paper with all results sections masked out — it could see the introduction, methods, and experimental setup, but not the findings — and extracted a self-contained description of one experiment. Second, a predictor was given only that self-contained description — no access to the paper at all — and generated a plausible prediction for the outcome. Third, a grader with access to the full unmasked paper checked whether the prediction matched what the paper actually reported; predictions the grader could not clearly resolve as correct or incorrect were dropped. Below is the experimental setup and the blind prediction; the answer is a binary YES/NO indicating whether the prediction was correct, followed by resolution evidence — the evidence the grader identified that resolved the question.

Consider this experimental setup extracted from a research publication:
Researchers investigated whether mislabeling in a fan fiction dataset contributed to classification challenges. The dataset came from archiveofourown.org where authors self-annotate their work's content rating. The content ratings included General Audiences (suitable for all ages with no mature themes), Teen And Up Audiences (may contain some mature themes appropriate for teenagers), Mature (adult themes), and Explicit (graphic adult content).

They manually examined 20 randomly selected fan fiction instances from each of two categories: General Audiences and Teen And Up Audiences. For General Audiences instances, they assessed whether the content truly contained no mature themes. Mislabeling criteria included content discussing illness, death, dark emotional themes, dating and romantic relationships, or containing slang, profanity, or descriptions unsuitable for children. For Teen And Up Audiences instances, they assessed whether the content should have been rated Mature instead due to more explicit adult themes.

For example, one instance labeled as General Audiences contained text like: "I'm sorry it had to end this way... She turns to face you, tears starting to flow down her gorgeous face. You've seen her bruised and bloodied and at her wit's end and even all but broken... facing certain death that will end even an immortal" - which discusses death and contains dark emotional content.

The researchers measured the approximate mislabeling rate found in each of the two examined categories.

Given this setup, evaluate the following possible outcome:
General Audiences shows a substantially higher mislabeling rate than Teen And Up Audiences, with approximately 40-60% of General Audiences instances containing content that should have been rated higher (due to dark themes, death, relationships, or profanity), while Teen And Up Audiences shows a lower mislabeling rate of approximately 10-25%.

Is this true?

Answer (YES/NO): NO